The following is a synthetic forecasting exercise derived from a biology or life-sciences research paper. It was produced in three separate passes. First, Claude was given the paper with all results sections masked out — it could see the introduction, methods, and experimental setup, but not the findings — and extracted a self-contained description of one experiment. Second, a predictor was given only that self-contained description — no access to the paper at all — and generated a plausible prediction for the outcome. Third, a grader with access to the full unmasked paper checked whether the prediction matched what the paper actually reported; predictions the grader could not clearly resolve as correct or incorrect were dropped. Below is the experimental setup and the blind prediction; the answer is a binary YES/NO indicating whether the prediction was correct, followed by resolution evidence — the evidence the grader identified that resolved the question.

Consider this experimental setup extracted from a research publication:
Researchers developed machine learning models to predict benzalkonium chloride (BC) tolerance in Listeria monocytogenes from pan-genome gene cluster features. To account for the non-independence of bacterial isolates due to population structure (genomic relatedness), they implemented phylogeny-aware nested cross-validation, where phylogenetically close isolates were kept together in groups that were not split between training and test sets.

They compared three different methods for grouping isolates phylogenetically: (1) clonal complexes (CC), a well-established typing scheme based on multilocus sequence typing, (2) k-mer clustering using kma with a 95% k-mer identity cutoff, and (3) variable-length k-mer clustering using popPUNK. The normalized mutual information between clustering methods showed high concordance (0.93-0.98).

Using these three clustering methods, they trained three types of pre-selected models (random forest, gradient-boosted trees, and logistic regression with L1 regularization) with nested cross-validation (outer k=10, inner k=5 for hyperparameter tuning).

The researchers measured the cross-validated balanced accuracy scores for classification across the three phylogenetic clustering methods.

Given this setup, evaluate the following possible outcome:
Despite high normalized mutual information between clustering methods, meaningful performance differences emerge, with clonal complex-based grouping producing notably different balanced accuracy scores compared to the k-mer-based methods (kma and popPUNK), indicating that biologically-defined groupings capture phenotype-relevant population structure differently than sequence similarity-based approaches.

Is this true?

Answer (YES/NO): NO